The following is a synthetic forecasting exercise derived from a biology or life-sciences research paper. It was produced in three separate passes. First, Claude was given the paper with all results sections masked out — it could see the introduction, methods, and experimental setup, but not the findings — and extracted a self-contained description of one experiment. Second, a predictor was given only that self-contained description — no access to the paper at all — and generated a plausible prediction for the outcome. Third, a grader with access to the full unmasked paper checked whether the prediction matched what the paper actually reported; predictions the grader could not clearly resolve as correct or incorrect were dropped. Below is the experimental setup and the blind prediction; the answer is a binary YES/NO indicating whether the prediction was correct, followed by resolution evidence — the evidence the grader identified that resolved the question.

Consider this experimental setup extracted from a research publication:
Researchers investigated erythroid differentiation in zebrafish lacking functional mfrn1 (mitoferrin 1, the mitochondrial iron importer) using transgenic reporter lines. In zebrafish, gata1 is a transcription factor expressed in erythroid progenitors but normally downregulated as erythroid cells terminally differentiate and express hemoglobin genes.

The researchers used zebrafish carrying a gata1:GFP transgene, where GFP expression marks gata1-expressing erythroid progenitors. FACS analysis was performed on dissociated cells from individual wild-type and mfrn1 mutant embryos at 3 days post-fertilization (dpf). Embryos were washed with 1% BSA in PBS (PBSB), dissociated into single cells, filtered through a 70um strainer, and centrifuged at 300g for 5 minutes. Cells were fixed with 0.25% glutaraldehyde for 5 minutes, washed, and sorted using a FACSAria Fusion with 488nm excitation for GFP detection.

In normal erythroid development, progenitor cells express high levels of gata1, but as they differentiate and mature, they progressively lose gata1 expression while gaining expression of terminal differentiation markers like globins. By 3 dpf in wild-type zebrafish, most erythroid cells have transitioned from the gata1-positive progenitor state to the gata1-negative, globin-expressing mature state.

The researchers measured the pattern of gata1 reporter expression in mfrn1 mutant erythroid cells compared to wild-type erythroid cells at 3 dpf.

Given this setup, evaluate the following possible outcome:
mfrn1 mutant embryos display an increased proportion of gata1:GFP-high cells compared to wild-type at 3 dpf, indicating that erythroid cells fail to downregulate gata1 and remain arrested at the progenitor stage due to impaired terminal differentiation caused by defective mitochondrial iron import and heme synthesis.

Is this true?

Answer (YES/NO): YES